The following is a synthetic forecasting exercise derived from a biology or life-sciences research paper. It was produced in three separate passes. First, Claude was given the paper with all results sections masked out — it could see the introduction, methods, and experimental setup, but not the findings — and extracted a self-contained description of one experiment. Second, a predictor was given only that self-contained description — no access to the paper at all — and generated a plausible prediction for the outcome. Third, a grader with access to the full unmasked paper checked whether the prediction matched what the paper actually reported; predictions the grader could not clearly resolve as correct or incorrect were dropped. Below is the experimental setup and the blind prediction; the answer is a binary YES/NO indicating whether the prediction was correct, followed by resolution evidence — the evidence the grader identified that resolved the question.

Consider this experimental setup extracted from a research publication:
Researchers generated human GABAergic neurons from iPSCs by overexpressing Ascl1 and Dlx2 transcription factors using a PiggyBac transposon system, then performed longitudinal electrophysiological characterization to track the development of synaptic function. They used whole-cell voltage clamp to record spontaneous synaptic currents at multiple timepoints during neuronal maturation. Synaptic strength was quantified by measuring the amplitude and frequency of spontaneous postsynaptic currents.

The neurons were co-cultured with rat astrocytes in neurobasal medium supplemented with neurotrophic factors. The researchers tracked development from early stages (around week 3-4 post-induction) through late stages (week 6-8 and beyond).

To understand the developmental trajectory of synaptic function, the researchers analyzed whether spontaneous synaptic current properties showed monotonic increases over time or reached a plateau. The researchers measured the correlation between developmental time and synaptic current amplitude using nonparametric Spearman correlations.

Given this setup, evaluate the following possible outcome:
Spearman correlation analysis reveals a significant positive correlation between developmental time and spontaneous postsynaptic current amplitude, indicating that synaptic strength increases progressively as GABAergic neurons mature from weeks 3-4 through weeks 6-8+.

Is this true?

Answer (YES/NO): YES